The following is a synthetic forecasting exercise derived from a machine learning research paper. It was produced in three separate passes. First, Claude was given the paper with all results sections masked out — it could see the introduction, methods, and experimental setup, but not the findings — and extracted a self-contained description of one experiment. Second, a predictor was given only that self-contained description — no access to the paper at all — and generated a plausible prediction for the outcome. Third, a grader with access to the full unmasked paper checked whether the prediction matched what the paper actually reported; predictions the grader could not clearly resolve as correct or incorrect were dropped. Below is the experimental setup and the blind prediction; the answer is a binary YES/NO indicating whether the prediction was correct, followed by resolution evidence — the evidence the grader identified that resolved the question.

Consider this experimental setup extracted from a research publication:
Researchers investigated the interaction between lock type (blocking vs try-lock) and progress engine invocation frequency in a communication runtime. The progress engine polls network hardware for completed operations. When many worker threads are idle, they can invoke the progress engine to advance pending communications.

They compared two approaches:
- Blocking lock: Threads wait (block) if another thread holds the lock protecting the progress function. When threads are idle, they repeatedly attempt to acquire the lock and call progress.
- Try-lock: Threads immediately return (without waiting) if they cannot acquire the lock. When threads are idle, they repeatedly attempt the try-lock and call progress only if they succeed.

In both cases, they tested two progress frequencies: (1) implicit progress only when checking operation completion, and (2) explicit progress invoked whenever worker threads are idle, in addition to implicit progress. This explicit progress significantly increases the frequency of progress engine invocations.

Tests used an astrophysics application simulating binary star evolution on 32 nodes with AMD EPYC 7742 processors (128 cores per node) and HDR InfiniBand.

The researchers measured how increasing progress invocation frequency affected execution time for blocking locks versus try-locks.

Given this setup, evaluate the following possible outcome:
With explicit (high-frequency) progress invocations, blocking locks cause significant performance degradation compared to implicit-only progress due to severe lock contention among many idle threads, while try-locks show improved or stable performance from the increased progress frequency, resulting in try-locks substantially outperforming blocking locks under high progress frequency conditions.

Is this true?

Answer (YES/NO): YES